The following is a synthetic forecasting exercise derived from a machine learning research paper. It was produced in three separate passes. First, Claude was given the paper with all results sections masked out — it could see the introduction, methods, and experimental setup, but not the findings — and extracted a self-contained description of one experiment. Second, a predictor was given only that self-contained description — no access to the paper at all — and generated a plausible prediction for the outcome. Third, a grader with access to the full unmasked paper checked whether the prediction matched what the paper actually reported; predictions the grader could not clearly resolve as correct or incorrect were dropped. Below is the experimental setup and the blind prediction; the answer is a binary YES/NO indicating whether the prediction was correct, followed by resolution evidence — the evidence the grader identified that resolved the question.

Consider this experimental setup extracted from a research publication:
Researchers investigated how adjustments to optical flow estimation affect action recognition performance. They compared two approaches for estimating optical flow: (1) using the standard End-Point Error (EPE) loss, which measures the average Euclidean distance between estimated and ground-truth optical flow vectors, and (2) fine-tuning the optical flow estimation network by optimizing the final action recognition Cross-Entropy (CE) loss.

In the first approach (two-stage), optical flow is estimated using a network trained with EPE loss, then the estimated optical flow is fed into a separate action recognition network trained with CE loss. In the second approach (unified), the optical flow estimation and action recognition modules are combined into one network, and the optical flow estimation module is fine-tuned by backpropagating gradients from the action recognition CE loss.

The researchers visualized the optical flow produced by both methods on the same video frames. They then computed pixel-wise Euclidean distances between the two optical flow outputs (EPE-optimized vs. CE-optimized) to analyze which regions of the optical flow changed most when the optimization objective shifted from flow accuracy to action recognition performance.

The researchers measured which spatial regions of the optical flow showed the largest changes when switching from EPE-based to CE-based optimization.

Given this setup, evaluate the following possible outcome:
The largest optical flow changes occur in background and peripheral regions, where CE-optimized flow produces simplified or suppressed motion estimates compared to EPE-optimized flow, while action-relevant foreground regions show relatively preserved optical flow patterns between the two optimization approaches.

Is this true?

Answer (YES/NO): NO